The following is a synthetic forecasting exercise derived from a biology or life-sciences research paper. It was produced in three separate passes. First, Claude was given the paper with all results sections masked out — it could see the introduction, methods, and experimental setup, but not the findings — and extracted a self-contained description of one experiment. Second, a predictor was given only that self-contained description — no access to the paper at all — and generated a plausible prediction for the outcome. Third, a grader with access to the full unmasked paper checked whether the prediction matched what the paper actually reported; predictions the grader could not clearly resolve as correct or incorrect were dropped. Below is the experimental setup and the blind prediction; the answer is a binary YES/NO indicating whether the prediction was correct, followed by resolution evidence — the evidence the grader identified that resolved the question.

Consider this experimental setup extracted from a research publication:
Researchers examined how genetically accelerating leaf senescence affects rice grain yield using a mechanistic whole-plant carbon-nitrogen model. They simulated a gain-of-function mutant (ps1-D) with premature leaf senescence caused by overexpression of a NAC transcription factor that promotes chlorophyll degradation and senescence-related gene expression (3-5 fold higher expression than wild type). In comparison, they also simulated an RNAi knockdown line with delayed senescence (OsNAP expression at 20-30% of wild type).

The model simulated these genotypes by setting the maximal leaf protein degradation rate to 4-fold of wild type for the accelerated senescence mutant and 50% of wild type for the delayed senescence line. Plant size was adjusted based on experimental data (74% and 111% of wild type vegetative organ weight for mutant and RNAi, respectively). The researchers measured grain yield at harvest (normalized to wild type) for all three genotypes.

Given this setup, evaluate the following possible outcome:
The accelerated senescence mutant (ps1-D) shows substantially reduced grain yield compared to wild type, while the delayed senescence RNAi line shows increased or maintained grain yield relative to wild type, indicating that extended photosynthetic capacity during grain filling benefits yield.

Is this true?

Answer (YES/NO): YES